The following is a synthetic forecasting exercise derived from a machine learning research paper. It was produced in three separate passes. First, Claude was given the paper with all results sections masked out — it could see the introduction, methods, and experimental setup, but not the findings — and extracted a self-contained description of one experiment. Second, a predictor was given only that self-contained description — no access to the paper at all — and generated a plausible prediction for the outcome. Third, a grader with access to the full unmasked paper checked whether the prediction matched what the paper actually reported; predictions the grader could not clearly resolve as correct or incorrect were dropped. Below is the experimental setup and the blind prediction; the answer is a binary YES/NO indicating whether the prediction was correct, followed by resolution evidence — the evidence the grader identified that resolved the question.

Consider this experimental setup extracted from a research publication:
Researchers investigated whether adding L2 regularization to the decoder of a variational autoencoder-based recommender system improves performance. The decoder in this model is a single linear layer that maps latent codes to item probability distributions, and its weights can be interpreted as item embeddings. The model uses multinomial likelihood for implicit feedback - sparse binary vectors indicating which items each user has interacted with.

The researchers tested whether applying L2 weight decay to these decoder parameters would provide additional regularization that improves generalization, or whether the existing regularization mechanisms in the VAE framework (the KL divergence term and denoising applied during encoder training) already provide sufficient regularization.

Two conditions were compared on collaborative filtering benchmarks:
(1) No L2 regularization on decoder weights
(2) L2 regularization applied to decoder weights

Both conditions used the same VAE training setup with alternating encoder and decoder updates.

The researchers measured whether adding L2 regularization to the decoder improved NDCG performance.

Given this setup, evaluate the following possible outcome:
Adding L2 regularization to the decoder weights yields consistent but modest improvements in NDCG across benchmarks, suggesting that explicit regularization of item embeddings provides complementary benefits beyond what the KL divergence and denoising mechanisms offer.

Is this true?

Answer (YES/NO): NO